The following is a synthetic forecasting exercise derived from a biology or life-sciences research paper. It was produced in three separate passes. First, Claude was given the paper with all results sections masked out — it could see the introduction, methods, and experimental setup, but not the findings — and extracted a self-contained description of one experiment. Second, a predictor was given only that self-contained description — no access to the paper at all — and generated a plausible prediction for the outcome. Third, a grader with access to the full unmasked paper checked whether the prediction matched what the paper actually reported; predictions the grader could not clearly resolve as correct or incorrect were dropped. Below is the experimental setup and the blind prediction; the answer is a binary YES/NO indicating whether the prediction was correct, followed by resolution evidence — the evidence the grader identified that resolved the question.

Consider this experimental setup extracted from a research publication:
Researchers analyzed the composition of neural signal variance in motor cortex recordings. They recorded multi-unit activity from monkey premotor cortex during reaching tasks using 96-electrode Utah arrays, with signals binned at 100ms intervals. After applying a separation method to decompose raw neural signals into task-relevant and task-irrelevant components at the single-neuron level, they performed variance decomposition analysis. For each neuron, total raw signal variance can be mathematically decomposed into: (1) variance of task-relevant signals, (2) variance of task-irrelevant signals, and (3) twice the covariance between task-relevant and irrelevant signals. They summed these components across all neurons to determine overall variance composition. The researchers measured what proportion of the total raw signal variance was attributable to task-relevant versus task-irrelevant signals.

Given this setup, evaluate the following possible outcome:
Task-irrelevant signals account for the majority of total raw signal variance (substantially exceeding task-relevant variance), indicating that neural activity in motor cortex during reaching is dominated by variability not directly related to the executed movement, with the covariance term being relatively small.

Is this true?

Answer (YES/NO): YES